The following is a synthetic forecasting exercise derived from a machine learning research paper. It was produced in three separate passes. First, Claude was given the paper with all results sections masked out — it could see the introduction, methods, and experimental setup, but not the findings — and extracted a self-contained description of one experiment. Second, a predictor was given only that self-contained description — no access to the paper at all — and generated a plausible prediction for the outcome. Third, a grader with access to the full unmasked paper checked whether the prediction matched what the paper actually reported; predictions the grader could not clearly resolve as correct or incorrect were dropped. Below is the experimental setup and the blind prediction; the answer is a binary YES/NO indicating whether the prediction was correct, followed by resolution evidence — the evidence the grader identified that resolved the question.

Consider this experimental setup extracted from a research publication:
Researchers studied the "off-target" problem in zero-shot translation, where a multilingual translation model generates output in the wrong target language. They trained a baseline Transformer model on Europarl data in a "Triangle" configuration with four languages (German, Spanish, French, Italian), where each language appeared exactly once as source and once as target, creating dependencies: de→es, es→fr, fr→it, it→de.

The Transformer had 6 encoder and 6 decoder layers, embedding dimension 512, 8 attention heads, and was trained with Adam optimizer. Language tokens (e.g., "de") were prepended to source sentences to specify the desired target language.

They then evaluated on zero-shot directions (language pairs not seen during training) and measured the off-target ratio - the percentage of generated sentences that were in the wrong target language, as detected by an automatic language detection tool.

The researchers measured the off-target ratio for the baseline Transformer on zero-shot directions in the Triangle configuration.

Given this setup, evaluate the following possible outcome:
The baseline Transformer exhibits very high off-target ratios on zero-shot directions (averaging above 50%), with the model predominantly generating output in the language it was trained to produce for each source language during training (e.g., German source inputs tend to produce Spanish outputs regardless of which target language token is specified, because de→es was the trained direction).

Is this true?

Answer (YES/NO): YES